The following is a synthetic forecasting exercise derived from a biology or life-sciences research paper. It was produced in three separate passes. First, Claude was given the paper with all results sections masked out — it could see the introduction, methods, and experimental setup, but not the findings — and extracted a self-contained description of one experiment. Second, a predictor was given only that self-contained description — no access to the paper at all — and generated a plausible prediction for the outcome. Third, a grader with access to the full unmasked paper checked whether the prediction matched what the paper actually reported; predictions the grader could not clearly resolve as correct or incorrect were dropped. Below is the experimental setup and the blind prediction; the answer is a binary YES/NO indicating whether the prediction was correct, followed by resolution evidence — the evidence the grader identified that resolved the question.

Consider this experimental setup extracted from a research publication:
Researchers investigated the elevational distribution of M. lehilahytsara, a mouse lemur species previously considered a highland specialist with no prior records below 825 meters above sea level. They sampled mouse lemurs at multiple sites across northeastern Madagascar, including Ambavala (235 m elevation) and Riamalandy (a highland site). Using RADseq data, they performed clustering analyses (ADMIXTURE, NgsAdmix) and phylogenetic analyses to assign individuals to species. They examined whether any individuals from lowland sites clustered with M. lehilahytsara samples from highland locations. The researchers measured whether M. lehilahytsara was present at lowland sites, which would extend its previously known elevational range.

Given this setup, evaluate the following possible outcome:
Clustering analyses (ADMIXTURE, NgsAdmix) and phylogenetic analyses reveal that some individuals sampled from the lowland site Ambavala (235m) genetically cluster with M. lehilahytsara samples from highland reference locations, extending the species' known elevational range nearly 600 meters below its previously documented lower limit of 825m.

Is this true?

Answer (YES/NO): YES